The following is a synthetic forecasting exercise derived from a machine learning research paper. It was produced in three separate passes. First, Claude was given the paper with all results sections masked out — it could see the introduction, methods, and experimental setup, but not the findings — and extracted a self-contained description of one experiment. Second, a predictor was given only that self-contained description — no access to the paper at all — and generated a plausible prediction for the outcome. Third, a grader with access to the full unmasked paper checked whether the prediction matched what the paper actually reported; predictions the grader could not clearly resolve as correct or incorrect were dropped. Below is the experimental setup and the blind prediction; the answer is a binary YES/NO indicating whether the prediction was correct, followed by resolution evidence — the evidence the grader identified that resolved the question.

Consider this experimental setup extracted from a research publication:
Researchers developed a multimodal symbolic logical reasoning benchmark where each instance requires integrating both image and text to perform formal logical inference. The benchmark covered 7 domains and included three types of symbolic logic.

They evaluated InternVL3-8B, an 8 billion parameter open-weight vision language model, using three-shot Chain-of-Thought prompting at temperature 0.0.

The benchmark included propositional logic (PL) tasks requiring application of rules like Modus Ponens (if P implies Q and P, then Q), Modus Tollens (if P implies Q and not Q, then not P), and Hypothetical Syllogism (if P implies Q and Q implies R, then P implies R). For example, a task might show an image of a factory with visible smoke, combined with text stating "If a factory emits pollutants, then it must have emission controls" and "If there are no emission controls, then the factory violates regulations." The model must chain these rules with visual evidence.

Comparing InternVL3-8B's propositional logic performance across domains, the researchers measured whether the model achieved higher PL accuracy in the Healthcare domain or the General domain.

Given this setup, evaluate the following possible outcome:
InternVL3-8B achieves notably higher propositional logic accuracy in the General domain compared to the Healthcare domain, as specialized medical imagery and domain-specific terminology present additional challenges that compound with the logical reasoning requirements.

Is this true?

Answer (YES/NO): NO